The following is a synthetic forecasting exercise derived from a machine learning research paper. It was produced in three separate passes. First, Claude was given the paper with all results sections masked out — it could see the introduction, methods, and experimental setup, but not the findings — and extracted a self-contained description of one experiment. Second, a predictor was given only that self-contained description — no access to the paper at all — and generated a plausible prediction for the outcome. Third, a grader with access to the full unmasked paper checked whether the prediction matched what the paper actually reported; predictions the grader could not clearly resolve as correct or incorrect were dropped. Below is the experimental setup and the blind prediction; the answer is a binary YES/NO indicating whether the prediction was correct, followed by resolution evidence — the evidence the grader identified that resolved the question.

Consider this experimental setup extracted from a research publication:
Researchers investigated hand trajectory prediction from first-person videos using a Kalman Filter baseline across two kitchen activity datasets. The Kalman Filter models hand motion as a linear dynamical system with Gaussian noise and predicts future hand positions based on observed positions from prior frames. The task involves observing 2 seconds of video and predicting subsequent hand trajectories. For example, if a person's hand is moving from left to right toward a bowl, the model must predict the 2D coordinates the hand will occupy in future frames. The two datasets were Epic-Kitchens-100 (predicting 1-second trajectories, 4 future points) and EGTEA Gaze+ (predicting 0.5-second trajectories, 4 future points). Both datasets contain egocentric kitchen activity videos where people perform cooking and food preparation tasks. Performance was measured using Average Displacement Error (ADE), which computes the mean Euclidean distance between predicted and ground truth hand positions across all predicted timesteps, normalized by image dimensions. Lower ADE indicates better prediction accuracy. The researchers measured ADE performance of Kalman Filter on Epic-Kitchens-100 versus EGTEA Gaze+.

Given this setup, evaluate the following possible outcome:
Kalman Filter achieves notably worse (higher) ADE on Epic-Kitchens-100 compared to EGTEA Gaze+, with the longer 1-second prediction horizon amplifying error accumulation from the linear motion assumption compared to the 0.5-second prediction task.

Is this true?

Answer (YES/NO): NO